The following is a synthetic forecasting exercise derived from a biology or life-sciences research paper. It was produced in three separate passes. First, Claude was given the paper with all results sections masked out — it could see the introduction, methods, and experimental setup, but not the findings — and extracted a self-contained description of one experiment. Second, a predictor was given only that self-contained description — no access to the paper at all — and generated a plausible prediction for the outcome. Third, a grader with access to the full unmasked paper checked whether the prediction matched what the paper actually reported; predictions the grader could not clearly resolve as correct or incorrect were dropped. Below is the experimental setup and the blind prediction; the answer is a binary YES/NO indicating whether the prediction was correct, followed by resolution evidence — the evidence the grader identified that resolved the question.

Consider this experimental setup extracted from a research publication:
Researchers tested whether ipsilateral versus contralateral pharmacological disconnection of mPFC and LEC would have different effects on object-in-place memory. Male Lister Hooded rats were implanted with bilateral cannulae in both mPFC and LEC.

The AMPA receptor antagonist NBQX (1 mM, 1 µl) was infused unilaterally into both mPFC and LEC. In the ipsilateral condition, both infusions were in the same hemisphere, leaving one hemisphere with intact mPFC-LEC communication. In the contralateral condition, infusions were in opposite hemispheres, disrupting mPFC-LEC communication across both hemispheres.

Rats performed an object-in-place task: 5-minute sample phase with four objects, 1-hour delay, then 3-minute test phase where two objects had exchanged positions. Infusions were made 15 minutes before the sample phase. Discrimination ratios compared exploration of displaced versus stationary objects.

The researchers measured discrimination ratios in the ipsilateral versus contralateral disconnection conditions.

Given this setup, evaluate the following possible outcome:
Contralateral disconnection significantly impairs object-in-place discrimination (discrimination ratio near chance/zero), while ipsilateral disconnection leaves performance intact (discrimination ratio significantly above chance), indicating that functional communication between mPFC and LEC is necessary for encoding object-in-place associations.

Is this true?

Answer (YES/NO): YES